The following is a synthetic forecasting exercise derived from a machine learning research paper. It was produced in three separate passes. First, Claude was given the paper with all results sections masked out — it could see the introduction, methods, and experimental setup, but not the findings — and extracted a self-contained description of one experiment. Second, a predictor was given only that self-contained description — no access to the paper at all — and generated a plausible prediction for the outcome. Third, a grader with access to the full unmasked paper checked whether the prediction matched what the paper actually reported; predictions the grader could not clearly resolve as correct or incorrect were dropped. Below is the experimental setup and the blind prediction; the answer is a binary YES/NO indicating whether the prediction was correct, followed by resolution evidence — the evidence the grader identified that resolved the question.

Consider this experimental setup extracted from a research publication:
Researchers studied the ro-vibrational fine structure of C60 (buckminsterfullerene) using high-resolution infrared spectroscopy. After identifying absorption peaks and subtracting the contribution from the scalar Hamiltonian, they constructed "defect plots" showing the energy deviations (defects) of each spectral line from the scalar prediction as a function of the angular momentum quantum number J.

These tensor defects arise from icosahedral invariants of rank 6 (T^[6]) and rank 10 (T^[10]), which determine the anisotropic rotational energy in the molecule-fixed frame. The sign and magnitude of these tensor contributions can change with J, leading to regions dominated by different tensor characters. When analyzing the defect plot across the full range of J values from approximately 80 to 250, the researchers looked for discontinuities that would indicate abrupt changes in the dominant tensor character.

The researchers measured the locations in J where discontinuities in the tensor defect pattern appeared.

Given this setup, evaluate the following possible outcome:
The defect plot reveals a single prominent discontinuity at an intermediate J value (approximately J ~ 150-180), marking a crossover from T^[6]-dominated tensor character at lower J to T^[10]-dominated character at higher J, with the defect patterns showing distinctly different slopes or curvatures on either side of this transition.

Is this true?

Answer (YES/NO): NO